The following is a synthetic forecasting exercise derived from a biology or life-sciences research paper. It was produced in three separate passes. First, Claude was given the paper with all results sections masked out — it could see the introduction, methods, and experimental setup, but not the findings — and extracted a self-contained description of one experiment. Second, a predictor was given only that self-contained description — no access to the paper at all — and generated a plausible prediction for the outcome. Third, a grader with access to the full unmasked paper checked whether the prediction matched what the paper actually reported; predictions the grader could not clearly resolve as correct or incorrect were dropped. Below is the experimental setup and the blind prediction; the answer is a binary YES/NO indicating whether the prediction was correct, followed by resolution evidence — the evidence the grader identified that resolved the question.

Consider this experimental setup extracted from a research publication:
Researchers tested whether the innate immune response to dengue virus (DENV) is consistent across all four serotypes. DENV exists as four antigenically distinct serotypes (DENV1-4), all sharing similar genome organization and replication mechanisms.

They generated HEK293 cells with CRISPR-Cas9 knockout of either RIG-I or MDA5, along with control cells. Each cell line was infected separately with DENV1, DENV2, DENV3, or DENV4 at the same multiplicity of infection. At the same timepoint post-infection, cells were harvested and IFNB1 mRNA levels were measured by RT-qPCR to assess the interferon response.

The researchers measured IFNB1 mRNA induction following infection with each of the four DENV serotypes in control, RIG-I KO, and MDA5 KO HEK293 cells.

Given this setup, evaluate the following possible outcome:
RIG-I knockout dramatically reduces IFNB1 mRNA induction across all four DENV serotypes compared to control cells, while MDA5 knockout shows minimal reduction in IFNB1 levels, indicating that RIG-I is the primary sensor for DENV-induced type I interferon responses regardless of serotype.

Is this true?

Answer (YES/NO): YES